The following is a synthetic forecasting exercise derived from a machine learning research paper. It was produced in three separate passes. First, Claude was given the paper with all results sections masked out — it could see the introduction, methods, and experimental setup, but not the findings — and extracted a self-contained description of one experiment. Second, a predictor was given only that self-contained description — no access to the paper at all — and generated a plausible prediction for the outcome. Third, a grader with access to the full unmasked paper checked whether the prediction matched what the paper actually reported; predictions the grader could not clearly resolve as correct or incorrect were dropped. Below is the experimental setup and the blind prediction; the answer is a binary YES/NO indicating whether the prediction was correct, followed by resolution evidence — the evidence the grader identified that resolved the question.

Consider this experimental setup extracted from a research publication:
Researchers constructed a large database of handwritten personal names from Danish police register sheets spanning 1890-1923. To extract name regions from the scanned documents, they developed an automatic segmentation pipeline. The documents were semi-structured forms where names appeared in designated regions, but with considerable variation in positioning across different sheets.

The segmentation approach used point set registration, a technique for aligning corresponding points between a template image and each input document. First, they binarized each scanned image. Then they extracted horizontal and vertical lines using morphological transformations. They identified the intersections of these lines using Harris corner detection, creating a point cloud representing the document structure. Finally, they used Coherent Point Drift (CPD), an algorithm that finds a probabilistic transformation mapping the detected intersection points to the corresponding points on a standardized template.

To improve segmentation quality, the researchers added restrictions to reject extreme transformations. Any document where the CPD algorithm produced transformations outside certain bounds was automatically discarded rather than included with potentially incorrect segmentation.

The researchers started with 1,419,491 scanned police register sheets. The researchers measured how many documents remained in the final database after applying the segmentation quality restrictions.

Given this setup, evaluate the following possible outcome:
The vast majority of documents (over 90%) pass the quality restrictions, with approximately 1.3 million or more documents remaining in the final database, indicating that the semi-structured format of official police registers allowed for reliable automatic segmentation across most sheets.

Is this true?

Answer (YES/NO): NO